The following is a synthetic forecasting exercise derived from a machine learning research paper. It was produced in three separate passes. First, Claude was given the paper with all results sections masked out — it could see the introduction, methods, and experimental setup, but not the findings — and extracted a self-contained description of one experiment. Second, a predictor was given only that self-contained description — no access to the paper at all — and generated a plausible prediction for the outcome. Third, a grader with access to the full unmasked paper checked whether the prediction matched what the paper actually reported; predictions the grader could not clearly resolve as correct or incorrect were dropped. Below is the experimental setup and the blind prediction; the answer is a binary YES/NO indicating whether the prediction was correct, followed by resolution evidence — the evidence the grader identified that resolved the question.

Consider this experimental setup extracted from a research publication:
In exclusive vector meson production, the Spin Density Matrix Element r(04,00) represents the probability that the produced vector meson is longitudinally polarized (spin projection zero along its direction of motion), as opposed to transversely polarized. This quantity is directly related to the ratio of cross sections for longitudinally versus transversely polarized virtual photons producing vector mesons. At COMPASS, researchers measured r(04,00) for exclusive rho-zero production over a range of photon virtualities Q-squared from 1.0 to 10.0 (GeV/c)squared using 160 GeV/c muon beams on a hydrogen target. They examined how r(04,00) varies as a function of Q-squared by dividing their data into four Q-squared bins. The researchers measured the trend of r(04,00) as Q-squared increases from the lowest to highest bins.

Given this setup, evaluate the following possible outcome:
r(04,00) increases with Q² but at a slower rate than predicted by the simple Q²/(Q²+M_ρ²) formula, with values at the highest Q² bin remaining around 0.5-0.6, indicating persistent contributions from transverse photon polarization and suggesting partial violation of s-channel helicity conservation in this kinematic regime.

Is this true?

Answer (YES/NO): YES